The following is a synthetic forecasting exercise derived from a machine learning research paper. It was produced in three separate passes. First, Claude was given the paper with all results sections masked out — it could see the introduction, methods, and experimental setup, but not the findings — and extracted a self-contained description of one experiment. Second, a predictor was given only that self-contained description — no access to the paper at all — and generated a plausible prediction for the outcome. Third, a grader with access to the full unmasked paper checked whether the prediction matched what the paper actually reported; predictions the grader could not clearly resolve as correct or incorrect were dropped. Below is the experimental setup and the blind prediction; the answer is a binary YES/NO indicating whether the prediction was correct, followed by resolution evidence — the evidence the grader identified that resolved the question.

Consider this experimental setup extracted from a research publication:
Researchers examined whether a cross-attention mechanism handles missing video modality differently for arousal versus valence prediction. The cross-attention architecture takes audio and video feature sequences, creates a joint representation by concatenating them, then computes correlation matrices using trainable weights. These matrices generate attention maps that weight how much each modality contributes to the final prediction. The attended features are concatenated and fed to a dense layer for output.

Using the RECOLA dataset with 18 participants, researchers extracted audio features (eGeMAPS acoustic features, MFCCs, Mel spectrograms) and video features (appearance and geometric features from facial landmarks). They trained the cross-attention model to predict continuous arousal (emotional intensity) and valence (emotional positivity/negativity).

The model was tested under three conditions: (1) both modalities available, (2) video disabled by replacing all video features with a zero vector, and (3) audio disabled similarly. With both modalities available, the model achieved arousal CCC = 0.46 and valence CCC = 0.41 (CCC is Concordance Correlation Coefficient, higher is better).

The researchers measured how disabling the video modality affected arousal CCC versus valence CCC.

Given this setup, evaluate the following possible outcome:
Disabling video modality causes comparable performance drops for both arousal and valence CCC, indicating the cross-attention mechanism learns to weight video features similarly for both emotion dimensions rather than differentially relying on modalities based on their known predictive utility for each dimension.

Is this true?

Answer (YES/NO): NO